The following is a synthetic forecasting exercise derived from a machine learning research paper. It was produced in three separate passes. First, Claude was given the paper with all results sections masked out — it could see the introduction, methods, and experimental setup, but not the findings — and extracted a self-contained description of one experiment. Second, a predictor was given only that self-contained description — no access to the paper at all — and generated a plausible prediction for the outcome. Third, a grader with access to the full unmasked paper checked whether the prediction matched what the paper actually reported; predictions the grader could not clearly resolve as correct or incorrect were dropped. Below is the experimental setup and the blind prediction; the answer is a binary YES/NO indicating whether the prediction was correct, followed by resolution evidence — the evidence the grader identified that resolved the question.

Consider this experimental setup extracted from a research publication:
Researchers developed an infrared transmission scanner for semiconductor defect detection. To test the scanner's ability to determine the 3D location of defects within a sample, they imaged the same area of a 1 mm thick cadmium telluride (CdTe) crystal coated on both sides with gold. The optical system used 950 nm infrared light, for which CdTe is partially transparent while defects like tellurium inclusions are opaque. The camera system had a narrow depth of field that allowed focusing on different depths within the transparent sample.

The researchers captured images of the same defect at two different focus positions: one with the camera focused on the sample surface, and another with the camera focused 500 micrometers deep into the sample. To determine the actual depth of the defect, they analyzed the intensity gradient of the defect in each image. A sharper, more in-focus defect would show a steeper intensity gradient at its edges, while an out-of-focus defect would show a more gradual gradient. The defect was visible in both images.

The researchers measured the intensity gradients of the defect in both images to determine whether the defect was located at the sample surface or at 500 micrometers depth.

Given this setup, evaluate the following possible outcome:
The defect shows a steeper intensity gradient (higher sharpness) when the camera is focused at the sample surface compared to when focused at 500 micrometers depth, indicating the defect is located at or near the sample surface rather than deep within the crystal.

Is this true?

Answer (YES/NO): YES